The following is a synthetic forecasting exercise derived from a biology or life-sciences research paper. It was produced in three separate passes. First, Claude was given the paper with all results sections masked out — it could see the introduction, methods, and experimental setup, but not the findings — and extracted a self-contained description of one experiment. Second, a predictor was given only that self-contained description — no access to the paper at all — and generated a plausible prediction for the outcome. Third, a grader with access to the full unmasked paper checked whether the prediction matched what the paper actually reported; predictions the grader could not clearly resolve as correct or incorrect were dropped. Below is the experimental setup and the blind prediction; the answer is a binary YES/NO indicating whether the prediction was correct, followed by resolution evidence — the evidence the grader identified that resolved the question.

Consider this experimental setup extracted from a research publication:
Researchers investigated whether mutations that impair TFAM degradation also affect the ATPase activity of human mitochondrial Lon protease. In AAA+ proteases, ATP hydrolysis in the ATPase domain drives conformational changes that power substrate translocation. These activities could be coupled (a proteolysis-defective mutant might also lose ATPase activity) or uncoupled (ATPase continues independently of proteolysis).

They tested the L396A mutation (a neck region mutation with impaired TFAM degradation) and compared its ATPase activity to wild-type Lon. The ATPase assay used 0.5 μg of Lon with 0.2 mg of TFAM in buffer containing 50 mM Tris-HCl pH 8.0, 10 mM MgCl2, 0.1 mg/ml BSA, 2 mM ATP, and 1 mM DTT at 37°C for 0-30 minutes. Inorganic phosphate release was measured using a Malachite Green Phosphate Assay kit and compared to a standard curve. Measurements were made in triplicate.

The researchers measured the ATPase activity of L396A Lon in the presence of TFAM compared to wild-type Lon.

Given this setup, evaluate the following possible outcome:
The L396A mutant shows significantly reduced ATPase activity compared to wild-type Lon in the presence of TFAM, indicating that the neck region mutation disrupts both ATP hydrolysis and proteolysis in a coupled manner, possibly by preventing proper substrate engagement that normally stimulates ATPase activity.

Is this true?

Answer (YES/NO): YES